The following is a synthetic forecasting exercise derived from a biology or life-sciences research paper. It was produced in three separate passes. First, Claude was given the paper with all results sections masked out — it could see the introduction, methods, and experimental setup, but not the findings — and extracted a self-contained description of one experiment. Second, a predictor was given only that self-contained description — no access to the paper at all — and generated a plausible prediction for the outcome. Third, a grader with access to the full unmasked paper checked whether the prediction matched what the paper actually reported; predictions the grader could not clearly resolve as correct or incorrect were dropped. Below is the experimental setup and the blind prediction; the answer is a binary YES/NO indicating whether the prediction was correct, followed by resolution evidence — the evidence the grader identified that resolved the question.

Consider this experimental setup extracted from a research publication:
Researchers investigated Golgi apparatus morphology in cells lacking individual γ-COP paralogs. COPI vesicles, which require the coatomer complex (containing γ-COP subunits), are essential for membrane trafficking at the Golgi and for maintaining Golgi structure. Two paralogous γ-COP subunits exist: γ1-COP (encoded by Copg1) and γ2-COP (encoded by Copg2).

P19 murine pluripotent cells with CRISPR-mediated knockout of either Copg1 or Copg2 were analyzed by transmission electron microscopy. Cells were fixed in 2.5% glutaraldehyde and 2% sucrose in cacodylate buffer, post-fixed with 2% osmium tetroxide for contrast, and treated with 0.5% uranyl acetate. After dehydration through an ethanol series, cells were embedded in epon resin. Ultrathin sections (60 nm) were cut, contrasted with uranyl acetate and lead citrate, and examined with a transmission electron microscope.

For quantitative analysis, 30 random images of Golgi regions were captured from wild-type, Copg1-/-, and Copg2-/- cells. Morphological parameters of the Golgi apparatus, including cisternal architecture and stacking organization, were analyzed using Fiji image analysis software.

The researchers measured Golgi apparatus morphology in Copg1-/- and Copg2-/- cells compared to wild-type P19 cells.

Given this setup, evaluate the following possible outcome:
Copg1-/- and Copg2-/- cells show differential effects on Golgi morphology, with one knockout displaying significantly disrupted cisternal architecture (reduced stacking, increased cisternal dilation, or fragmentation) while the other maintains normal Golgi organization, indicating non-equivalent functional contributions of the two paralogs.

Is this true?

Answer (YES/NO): NO